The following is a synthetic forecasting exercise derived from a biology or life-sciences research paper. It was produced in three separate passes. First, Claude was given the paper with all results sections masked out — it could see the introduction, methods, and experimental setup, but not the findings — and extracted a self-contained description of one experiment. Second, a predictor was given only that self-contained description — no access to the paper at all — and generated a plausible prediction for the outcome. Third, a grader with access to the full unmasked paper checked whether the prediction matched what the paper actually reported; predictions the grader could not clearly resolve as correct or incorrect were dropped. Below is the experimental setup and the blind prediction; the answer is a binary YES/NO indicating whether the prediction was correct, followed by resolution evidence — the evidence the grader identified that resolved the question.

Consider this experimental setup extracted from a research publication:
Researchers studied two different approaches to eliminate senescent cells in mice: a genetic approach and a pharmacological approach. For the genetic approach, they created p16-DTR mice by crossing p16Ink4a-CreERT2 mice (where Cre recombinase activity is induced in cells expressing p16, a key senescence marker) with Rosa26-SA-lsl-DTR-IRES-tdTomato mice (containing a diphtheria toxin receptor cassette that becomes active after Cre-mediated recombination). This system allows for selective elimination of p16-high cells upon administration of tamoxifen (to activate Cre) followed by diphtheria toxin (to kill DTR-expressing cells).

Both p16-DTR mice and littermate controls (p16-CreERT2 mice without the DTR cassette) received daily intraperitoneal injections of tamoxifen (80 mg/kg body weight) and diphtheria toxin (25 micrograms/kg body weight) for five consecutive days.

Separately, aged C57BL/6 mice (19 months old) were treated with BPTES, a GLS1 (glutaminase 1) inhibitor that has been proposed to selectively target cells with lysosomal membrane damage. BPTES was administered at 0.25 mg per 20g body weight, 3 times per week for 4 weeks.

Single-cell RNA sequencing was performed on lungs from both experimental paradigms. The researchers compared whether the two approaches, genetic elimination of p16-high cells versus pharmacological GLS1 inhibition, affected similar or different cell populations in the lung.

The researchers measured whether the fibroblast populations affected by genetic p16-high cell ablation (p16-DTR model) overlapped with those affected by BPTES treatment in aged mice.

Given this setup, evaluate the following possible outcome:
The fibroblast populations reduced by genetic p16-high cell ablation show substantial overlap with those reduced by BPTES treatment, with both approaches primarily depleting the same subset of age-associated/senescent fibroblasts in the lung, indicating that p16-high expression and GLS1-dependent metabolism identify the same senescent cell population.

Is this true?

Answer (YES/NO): YES